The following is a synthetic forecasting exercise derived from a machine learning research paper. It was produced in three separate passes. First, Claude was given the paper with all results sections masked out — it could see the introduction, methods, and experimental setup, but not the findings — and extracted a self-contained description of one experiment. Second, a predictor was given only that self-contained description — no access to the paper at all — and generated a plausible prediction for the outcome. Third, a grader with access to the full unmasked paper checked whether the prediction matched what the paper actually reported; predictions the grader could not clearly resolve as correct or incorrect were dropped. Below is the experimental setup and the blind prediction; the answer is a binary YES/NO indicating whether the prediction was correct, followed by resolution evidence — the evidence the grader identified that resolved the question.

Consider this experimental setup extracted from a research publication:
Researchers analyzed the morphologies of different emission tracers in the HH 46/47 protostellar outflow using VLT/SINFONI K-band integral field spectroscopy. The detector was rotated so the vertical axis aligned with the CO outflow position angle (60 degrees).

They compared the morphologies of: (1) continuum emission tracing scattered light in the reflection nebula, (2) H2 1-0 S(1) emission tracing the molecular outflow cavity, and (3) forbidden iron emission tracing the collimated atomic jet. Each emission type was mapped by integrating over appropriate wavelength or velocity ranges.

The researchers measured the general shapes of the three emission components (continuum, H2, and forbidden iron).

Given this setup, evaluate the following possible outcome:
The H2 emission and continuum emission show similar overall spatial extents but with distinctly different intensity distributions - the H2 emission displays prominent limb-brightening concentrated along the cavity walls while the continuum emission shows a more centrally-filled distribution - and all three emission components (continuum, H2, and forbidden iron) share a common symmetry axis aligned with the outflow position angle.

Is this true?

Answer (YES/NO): NO